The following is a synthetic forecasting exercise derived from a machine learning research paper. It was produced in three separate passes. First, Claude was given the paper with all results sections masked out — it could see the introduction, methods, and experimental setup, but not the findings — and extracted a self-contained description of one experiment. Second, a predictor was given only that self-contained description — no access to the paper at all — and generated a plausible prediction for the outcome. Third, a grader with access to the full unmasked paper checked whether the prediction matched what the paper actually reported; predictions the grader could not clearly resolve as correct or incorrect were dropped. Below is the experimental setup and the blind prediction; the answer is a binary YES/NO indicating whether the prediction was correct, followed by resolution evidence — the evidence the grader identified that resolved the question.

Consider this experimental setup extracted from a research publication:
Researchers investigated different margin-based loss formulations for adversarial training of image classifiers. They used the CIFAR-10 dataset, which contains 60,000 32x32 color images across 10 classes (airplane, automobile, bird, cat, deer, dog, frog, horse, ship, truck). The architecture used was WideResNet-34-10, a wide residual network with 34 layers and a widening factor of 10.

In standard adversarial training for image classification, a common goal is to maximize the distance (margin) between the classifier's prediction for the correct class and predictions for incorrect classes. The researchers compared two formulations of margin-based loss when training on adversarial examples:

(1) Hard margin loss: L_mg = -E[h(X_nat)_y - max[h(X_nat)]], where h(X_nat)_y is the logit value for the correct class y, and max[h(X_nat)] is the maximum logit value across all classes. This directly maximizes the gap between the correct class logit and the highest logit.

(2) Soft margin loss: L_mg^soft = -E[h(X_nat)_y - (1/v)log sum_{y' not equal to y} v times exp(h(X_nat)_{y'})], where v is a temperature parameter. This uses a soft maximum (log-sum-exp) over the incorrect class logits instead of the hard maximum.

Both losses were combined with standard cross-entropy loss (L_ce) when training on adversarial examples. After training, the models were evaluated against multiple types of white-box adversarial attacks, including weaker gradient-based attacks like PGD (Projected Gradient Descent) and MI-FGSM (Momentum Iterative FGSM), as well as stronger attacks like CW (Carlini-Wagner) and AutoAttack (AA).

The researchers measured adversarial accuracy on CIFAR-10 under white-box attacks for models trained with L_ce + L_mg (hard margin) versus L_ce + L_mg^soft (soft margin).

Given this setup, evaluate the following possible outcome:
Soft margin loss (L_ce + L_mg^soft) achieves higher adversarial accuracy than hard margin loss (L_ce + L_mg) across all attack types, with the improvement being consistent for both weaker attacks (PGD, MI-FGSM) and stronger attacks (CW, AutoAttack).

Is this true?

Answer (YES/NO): NO